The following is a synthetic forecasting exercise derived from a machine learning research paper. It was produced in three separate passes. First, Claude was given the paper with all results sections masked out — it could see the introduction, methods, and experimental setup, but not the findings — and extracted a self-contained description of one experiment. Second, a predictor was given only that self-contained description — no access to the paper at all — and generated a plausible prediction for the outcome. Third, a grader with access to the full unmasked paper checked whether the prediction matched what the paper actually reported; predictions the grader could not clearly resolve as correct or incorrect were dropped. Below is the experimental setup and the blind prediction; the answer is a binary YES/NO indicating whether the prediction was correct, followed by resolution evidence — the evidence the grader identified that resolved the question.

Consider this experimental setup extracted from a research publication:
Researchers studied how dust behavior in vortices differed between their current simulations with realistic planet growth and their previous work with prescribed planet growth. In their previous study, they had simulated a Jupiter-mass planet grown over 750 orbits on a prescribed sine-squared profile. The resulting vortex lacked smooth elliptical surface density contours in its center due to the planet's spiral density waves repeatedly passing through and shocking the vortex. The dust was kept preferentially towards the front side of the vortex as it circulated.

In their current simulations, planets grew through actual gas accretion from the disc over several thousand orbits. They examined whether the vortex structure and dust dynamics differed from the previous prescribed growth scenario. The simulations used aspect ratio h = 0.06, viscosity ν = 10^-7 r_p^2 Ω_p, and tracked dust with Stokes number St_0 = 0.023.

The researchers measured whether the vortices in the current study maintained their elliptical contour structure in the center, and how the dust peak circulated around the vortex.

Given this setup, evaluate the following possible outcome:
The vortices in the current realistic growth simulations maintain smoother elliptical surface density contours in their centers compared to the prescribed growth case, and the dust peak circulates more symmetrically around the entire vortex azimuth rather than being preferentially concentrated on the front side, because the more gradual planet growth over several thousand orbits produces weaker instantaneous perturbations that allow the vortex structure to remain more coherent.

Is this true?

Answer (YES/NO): NO